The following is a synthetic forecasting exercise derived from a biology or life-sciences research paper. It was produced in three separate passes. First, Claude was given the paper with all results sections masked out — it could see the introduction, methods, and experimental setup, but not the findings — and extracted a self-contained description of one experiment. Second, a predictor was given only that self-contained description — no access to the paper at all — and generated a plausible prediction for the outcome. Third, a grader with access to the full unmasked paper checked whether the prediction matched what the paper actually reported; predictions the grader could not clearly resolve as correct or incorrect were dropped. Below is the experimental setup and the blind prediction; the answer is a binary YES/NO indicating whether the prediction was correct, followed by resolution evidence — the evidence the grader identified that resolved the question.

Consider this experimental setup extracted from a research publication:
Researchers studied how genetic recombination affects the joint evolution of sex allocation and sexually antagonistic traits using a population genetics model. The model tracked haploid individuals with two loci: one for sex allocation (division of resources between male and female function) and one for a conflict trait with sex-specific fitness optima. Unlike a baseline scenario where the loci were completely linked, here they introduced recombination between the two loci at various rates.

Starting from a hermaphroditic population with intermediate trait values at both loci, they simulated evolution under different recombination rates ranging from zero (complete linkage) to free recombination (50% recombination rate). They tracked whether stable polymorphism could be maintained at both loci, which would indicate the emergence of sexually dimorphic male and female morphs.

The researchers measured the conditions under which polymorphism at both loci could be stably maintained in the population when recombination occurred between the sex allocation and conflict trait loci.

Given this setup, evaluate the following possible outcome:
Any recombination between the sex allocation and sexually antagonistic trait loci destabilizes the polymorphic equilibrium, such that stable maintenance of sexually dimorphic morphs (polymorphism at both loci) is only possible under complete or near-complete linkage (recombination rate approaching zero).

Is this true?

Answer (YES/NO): NO